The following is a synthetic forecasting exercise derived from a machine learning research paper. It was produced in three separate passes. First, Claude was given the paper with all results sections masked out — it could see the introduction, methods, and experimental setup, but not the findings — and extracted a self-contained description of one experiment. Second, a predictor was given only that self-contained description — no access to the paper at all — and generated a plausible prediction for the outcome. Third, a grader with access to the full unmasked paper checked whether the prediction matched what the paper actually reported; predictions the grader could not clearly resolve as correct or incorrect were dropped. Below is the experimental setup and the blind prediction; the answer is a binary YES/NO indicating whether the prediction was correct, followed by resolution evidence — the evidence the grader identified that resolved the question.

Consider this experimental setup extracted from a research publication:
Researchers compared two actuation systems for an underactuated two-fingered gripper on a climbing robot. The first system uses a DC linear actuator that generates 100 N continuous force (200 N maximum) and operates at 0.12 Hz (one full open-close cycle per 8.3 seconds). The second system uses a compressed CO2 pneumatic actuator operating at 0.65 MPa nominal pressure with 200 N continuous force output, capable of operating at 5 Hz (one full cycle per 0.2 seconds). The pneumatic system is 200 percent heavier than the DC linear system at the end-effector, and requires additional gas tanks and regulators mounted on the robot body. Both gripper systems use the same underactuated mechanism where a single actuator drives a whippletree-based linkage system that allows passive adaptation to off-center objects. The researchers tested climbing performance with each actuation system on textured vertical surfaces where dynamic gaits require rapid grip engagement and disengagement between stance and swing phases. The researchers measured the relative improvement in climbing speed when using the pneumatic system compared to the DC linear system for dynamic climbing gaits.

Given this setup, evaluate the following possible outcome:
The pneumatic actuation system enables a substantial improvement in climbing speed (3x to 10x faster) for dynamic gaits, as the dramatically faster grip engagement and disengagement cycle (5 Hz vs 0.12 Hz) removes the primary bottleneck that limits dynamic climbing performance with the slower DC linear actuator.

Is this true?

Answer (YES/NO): NO